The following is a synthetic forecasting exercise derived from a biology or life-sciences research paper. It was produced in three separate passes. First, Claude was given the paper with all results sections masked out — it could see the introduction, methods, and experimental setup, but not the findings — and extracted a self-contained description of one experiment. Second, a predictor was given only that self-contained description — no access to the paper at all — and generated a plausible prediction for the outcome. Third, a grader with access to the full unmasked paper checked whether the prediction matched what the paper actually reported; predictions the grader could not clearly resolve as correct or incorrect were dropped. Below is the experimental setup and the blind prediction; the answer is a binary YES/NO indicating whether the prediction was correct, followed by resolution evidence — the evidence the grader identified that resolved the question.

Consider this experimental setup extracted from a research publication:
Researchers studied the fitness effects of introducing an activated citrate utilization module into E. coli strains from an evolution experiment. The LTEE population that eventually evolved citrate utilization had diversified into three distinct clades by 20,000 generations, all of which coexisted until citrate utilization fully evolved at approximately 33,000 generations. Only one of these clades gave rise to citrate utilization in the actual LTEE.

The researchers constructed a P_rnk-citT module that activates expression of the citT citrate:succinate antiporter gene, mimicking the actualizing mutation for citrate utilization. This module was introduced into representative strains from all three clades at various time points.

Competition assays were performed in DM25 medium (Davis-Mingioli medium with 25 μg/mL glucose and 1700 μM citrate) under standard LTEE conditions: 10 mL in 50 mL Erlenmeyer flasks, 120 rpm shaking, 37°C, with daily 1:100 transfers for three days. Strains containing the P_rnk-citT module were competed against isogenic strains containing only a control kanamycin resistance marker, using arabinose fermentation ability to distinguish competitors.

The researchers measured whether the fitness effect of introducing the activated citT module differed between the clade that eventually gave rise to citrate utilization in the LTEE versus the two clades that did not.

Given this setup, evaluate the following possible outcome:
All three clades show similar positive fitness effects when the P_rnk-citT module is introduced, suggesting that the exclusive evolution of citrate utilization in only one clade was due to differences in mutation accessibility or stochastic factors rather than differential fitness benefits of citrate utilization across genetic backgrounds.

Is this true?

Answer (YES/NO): NO